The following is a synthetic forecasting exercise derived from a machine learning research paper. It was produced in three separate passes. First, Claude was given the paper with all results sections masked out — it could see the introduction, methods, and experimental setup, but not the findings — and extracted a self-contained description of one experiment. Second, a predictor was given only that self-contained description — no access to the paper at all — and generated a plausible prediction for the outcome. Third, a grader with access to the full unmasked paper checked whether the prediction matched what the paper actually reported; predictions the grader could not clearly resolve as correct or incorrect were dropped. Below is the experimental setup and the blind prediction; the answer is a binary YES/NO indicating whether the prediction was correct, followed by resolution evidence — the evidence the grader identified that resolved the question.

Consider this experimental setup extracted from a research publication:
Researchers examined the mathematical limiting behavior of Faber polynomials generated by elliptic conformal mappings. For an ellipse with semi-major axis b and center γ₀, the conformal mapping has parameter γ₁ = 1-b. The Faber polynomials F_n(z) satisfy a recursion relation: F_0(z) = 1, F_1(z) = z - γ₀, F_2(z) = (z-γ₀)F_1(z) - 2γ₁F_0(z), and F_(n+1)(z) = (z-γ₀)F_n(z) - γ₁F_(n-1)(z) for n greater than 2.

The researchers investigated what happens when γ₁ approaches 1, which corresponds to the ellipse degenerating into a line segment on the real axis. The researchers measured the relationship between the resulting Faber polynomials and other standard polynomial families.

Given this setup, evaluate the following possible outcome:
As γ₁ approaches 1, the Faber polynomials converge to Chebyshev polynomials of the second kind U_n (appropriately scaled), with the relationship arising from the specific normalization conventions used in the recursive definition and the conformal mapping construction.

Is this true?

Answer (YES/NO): NO